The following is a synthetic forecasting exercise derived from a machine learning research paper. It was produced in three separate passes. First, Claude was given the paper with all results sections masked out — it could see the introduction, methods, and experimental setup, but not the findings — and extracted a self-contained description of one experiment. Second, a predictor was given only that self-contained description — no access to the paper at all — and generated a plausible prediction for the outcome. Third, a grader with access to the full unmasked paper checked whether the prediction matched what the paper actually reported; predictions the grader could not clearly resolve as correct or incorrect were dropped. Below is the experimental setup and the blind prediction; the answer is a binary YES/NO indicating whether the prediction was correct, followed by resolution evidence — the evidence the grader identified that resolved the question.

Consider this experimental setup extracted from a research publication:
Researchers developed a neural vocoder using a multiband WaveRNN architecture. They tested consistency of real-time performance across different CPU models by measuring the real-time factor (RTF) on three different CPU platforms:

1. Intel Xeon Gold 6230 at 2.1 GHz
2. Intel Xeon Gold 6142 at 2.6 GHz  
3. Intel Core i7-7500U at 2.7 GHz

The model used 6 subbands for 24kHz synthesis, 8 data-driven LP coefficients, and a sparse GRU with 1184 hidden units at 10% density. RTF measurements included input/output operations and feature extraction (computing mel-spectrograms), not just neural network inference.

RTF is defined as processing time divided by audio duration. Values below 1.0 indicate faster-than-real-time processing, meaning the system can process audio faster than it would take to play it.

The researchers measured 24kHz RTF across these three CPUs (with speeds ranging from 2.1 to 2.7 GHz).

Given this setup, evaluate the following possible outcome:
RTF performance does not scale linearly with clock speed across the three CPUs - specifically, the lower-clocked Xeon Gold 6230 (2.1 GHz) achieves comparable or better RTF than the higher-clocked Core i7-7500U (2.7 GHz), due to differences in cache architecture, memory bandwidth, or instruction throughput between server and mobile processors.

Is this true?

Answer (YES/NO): YES